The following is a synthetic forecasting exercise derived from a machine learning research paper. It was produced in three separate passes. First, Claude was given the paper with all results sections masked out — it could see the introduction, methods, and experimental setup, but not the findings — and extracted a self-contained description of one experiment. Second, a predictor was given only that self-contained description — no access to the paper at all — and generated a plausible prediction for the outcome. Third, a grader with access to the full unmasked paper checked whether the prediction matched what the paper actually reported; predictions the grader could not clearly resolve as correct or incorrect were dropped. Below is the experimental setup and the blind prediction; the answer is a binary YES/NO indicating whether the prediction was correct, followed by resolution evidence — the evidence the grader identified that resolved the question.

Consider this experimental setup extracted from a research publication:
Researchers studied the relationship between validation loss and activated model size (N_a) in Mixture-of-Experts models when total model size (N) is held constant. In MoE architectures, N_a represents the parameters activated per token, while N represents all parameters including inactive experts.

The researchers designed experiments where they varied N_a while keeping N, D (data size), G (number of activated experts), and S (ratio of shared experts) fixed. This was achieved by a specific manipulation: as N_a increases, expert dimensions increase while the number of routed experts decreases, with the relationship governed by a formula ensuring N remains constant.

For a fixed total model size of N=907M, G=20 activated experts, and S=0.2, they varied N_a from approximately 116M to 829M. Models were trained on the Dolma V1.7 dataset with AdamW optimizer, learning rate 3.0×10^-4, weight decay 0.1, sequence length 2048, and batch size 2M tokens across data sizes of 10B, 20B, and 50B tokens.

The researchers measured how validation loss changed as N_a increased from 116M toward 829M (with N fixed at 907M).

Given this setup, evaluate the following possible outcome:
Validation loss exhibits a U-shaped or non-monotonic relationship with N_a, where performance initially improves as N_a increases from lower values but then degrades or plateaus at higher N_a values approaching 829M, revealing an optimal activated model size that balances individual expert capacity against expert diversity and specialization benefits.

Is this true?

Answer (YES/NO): YES